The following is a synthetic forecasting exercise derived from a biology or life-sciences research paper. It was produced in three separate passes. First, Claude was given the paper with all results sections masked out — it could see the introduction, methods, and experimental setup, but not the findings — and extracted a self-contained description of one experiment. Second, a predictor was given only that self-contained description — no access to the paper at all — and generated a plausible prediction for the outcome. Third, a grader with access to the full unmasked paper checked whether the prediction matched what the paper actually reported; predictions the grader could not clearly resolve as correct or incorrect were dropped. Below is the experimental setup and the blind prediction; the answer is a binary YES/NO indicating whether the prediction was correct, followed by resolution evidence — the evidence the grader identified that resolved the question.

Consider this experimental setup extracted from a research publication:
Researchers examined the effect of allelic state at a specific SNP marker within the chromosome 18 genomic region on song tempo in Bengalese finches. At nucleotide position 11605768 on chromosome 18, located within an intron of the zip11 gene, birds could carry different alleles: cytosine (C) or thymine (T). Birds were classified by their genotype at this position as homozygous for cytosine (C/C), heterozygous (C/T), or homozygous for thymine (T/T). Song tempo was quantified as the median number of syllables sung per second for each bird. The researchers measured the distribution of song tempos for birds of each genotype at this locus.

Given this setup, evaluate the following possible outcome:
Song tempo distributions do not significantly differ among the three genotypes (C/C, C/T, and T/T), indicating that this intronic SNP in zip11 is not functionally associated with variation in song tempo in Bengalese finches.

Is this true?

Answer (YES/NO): NO